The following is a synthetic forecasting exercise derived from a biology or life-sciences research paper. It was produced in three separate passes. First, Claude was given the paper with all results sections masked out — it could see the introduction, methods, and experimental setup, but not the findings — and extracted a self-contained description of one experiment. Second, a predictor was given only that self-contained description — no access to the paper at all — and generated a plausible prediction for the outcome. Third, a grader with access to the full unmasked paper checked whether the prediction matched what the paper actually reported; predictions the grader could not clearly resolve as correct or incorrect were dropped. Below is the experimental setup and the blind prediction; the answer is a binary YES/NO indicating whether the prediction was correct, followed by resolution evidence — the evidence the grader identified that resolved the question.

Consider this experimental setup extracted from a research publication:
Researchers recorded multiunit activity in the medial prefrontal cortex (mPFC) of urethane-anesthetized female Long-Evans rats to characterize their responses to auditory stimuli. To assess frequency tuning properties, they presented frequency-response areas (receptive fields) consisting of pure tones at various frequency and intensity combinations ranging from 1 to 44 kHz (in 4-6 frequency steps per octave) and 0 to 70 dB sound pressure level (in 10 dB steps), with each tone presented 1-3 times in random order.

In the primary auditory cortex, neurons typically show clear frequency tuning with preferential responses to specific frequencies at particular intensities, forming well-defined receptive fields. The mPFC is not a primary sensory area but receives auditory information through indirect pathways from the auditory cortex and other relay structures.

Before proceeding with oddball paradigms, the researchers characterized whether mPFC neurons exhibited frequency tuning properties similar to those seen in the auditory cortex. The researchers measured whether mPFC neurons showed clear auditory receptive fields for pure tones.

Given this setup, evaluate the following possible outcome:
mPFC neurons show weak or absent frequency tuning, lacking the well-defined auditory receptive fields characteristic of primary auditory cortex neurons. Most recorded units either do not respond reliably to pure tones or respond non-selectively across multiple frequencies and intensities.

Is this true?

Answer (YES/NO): YES